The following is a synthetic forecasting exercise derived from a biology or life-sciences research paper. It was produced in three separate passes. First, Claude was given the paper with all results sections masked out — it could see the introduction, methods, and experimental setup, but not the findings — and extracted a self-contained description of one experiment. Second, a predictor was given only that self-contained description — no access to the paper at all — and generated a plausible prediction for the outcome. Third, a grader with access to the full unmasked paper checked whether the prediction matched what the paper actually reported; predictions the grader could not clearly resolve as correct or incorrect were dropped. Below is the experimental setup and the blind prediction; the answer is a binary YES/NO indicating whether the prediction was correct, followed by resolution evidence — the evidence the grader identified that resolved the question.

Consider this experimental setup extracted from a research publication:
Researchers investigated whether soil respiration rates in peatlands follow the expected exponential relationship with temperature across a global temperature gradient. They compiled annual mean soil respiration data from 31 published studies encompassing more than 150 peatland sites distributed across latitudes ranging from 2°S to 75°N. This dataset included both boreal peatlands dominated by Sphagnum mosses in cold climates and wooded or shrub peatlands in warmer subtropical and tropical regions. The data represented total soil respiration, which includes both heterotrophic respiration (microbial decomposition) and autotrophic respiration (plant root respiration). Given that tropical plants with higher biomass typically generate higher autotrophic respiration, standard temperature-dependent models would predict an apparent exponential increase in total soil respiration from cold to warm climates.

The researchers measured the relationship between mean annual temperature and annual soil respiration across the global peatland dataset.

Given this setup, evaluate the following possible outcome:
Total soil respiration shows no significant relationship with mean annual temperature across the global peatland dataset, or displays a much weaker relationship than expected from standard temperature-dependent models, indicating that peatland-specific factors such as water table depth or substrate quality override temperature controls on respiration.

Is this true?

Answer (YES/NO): NO